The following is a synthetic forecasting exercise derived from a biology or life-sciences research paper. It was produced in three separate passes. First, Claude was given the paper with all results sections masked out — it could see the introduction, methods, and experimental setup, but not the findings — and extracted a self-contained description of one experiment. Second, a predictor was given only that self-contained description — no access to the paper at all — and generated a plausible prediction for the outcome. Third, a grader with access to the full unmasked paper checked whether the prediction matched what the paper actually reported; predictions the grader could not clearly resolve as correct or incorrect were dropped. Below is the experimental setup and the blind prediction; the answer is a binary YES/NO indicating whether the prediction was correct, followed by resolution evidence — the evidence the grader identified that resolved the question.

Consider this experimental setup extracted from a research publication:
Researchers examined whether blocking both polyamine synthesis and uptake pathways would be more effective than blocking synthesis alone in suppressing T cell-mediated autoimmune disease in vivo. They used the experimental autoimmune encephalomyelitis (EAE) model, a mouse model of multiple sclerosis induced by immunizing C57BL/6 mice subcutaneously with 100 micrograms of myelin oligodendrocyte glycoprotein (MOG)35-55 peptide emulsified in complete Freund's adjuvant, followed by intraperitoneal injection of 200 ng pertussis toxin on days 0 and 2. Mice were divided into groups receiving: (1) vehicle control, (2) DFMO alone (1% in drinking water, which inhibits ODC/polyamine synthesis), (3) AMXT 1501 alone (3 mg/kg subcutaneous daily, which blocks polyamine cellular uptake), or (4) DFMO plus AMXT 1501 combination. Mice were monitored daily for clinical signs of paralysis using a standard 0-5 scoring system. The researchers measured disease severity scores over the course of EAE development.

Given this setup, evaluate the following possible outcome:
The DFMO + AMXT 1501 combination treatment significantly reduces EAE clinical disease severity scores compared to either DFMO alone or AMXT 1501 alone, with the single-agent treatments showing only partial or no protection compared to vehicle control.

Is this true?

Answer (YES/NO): YES